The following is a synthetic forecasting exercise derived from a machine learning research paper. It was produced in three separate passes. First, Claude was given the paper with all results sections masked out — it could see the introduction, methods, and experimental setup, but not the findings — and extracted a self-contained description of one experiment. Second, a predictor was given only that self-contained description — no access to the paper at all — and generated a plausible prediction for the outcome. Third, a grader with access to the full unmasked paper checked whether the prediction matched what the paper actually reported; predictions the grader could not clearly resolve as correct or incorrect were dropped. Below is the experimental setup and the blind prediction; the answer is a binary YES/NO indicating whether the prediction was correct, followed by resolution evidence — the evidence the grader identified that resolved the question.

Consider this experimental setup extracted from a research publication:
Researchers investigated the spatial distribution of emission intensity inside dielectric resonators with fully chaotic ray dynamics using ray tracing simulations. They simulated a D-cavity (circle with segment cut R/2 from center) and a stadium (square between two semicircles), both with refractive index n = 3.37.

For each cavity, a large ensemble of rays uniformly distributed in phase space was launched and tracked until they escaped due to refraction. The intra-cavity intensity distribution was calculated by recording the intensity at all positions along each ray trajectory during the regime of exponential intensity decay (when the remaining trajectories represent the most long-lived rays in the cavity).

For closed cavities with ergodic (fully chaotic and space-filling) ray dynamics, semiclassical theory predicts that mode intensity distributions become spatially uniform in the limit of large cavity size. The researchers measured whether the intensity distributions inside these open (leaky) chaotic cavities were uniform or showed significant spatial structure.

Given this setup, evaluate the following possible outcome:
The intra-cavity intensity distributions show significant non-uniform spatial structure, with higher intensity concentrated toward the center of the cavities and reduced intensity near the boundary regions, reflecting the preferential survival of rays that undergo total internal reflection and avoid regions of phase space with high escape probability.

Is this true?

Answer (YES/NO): NO